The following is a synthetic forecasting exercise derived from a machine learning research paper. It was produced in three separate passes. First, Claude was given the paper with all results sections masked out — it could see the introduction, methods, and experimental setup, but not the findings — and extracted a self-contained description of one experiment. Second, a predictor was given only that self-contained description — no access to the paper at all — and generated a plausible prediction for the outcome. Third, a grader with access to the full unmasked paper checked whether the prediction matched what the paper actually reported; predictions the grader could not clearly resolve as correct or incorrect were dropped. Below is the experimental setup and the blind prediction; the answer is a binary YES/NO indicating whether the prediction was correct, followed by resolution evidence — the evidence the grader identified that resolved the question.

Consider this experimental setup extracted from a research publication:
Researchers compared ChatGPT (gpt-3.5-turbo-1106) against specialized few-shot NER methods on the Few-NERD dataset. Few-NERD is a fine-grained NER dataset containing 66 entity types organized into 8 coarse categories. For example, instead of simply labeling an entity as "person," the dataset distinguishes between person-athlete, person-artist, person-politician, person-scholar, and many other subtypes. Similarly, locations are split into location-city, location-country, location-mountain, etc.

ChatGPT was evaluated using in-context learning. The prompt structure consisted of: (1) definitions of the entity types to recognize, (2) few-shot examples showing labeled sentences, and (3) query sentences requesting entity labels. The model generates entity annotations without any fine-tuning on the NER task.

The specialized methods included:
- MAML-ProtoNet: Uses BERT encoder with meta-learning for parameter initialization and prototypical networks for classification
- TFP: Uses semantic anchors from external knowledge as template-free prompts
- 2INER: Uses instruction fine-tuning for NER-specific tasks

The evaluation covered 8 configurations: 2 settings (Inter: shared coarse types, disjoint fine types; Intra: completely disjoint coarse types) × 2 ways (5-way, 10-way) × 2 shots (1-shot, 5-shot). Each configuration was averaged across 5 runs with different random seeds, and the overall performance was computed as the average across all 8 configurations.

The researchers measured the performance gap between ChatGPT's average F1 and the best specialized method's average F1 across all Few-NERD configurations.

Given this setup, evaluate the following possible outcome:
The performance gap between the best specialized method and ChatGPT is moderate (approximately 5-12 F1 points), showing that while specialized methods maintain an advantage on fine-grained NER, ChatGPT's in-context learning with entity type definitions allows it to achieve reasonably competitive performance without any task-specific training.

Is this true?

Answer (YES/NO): NO